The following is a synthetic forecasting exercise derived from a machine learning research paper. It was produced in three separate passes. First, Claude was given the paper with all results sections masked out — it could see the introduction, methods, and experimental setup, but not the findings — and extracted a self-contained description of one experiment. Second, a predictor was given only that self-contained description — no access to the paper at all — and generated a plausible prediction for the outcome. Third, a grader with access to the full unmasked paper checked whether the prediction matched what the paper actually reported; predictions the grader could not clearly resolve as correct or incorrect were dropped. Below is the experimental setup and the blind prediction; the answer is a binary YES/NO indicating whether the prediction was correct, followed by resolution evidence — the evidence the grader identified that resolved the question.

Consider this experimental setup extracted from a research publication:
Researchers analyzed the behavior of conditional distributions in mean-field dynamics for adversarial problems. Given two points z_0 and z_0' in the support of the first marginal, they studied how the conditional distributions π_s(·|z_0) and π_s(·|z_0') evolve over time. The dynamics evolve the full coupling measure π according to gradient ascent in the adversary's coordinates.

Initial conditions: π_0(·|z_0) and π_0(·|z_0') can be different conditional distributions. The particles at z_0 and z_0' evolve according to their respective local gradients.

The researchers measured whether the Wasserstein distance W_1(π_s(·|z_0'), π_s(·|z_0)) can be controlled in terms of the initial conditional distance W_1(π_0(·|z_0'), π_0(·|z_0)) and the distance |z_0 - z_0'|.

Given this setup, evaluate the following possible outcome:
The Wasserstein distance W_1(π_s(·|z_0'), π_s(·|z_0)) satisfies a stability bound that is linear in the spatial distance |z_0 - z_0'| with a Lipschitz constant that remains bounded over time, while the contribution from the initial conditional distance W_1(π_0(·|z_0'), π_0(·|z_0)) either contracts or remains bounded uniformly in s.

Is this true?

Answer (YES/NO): YES